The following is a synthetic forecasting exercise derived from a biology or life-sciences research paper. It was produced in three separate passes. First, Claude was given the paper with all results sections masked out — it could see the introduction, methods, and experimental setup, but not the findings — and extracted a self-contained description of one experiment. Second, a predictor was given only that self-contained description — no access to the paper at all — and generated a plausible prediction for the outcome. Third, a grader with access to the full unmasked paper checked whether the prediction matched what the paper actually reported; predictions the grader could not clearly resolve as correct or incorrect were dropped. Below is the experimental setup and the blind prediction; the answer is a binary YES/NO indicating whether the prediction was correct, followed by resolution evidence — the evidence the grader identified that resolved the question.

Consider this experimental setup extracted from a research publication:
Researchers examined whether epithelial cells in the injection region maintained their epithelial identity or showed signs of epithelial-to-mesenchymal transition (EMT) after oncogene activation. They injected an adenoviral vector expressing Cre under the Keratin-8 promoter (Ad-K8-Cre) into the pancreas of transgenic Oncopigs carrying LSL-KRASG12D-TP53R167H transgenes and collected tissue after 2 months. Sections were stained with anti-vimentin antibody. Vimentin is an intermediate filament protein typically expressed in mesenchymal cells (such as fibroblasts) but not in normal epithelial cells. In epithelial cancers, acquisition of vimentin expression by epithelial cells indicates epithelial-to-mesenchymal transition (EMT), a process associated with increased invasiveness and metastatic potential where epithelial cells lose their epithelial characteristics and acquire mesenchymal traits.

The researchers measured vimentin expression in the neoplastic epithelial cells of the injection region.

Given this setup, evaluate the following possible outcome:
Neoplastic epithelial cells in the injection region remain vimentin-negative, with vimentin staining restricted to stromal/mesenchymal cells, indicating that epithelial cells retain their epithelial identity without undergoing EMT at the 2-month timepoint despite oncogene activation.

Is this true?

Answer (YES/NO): YES